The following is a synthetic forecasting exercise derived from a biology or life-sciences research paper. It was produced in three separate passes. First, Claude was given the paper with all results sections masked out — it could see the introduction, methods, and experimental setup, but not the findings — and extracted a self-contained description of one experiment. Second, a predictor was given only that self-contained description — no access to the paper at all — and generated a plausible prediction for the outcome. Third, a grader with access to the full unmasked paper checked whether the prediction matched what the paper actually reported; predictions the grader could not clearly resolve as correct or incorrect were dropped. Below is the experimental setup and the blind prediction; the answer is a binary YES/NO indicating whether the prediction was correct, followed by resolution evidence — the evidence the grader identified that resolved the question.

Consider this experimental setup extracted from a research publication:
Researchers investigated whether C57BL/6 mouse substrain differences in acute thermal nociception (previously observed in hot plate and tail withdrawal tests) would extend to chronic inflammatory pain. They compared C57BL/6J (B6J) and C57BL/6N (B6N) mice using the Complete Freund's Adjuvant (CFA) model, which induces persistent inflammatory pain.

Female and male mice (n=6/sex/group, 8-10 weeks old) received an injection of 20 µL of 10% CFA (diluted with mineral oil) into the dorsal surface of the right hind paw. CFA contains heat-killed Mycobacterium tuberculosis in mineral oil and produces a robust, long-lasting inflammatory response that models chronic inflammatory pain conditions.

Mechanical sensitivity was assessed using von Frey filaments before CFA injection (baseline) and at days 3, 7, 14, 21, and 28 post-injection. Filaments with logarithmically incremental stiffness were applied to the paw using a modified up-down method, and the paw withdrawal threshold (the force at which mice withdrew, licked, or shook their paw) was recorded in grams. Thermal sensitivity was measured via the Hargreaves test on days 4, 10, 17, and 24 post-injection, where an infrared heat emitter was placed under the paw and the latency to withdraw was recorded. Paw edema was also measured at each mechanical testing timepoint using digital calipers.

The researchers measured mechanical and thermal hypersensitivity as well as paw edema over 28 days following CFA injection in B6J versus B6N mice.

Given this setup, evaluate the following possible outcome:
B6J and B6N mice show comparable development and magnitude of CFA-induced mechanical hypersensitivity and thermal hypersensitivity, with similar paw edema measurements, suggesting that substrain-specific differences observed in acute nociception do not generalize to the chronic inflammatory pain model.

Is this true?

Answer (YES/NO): YES